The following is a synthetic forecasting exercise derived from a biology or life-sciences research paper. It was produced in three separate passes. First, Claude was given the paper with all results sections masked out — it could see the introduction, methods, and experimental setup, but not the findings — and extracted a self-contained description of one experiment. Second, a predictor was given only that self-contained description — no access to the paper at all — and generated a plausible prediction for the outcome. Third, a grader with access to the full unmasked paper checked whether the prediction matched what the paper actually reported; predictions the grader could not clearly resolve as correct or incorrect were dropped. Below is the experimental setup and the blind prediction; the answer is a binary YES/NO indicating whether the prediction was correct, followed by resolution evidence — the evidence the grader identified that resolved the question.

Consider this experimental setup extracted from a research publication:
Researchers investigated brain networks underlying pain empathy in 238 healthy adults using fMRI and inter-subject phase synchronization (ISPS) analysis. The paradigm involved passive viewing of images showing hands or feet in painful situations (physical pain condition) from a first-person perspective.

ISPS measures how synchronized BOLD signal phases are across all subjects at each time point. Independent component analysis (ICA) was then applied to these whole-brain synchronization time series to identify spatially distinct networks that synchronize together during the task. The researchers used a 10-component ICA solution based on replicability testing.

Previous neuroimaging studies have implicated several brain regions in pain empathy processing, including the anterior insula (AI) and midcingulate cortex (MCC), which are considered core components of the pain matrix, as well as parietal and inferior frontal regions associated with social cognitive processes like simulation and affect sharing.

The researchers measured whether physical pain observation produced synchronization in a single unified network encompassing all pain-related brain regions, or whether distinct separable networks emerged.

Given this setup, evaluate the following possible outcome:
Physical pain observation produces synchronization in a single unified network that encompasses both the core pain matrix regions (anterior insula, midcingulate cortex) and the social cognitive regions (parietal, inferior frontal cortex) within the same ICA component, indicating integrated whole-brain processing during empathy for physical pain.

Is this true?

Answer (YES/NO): NO